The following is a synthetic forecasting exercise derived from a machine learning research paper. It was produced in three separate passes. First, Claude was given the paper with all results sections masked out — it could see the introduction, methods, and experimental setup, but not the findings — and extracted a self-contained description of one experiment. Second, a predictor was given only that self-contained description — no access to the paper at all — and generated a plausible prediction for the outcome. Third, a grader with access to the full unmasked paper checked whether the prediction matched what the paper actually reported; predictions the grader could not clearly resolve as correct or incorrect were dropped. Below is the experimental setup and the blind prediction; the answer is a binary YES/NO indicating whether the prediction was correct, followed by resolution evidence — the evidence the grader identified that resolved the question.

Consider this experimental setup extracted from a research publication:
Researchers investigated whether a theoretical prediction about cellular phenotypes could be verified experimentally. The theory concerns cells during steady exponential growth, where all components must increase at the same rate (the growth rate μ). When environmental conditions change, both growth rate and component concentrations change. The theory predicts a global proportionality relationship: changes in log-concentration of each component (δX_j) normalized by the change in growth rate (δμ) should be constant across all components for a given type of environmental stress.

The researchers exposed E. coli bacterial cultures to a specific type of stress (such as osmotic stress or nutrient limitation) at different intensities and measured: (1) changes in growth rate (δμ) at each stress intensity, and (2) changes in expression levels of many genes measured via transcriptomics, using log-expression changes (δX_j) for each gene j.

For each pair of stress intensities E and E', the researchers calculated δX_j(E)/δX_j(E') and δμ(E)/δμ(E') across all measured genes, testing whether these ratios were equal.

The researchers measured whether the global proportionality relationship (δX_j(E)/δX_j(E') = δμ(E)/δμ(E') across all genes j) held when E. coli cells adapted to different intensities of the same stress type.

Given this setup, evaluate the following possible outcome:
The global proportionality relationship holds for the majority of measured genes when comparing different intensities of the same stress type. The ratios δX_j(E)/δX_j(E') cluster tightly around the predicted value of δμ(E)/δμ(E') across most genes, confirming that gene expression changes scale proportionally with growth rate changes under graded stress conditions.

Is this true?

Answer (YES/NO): YES